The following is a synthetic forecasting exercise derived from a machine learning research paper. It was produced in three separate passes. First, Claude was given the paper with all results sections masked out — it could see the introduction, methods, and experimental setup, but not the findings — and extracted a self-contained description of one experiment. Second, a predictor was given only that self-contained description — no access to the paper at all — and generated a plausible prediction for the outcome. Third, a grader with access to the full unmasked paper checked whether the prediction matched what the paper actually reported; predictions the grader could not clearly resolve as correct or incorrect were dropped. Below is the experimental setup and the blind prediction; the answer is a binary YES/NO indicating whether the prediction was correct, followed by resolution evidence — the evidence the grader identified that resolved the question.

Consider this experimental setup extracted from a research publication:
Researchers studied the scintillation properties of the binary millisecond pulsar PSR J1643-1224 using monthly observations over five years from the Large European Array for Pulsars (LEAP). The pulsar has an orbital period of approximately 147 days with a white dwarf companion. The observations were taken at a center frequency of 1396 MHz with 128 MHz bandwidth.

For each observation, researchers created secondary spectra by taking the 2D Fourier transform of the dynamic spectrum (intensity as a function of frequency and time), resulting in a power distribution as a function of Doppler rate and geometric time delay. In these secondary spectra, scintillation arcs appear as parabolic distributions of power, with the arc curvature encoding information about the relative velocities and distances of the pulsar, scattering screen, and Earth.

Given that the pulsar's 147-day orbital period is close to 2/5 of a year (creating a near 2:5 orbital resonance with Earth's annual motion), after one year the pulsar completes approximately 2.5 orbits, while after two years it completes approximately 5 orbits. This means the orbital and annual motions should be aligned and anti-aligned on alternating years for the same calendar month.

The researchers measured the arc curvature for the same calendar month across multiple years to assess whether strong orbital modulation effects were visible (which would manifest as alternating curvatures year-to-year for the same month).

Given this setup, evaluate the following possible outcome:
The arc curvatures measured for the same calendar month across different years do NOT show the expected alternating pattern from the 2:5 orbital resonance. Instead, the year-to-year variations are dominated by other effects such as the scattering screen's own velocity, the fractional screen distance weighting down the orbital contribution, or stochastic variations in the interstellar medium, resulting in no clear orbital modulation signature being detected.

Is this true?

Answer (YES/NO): YES